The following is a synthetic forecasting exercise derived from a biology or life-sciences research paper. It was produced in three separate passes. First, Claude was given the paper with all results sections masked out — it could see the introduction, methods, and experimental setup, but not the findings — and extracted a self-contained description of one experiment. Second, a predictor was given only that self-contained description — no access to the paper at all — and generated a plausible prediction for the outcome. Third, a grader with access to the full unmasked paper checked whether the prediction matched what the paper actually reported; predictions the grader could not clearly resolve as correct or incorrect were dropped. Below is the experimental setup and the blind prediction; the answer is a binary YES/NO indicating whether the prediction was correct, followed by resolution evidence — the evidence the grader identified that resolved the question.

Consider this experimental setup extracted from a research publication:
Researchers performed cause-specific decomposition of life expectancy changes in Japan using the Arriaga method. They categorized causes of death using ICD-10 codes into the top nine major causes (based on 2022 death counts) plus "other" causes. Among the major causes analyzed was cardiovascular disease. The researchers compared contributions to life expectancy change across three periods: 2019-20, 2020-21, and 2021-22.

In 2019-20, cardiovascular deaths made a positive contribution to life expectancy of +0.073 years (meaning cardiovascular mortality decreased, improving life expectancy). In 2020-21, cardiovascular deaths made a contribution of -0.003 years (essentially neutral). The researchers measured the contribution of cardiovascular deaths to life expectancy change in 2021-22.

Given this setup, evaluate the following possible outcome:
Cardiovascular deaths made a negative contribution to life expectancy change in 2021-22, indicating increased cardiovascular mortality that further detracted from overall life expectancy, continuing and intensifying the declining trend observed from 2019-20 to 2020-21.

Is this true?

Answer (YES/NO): YES